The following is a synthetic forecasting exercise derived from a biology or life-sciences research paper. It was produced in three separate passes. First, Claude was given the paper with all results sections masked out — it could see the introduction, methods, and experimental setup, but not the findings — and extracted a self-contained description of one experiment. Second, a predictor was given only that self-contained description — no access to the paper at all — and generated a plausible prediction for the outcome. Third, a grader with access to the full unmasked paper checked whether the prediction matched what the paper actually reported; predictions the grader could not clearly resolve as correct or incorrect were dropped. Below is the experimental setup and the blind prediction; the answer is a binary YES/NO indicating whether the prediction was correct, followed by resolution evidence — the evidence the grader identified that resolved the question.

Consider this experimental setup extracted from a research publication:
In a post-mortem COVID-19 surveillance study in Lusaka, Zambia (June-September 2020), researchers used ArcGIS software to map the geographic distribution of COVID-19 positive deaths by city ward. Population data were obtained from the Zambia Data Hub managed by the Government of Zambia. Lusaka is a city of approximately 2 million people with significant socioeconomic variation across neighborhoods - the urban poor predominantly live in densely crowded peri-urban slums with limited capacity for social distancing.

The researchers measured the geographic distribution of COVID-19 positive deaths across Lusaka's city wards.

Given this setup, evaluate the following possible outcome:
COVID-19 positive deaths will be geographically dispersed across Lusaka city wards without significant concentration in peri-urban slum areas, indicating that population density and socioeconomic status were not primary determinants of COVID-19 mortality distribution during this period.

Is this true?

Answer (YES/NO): NO